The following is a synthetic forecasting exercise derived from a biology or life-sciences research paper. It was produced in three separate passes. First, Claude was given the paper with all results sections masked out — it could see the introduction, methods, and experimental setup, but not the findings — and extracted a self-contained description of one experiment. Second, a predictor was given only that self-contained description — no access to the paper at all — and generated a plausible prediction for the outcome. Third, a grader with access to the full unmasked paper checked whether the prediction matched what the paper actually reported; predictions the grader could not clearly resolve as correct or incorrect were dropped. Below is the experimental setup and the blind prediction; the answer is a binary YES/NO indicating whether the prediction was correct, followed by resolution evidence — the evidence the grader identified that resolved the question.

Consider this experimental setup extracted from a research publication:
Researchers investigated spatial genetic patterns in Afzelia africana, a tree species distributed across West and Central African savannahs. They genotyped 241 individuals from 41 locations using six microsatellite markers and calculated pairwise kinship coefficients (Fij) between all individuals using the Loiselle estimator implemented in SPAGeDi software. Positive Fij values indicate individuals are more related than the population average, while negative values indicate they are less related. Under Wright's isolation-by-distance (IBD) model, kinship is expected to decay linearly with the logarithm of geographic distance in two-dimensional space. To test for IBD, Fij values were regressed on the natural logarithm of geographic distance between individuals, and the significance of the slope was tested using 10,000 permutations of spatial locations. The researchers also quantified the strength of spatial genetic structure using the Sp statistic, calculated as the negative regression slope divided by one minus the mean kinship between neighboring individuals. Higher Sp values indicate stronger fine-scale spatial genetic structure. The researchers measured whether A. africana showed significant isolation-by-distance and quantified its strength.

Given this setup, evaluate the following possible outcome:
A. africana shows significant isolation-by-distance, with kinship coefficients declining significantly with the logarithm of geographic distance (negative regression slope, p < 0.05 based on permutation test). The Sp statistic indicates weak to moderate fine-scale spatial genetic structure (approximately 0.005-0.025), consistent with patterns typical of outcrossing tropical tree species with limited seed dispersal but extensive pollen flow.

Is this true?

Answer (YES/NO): YES